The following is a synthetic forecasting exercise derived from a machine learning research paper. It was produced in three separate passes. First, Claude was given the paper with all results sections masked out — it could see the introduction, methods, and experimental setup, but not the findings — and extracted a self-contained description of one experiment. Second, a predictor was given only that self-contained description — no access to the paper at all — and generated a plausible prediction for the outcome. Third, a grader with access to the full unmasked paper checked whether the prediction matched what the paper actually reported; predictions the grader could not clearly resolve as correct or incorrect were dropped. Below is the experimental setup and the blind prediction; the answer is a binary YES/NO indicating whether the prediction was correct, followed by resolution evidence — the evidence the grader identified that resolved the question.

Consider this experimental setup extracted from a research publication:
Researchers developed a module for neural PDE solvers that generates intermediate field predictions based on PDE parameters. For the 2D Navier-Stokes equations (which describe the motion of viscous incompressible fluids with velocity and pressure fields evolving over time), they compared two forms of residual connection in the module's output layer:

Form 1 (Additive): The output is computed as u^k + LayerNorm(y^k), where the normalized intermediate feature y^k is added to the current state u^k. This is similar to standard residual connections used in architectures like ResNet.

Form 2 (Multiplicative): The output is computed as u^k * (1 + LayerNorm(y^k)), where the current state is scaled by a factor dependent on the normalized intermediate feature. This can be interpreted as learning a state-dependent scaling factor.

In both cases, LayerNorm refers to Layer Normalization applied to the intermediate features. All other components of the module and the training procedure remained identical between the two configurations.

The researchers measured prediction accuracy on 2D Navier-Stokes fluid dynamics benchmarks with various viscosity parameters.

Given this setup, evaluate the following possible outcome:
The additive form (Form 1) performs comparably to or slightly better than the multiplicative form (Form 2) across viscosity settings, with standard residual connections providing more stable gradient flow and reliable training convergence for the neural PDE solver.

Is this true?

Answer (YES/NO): NO